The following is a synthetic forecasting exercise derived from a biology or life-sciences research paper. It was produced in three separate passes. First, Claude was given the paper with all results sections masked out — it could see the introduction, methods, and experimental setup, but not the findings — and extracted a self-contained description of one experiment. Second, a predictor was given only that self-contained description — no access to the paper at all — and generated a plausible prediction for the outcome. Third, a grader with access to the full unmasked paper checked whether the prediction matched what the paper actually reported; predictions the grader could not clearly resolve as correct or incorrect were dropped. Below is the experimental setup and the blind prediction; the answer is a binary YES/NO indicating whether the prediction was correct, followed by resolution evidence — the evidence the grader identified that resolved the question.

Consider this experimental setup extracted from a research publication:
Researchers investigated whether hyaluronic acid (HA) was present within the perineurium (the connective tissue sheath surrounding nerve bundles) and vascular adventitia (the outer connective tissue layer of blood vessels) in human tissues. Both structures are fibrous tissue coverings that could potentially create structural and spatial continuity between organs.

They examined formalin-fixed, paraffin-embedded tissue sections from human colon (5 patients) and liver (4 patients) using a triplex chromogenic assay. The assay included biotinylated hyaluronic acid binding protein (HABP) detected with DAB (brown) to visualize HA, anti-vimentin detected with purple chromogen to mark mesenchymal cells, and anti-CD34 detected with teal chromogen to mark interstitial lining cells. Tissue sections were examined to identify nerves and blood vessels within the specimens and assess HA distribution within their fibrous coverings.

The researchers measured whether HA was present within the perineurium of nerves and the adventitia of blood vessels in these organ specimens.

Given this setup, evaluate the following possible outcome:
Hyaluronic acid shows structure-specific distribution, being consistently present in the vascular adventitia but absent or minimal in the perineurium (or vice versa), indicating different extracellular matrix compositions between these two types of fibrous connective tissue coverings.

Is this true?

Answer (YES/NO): NO